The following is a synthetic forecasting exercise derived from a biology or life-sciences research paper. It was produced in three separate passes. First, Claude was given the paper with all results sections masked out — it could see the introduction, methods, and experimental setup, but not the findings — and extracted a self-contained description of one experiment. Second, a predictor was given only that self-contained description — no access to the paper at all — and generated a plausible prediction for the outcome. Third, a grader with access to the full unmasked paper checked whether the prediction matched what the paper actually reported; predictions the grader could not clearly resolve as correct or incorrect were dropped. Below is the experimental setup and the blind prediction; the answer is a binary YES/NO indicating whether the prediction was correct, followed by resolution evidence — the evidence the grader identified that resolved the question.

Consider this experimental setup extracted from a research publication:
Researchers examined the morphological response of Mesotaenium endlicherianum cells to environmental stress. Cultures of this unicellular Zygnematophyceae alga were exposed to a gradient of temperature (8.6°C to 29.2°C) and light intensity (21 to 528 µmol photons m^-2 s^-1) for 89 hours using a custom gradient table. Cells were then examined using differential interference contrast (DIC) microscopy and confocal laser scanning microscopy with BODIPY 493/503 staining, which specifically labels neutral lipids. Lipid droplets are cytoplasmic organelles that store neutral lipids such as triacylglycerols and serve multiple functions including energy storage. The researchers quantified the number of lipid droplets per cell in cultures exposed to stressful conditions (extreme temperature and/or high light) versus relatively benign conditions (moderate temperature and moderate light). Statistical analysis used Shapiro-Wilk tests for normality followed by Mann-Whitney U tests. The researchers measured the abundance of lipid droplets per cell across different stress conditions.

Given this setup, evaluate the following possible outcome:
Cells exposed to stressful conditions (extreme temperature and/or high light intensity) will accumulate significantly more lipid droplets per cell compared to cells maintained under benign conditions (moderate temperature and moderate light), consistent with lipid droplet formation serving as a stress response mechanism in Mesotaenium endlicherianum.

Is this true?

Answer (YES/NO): YES